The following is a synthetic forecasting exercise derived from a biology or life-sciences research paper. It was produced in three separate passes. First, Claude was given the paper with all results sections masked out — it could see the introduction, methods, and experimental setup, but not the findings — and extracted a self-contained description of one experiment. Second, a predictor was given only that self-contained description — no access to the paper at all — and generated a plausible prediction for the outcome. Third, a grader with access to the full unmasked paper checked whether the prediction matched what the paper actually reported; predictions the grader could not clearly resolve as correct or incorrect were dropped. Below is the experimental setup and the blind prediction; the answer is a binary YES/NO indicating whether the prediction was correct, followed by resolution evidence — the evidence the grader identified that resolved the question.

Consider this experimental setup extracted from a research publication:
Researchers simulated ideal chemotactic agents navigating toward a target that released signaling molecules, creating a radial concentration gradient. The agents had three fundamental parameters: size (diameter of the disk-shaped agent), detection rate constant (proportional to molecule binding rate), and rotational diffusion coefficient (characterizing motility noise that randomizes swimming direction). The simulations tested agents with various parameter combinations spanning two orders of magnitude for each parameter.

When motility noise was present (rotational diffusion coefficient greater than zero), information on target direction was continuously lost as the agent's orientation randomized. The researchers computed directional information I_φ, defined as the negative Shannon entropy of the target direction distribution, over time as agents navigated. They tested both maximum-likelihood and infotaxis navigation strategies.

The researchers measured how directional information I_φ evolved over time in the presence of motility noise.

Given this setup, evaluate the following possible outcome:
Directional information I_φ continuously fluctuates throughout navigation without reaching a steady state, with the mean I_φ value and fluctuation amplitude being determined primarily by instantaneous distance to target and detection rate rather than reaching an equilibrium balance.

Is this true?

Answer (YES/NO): NO